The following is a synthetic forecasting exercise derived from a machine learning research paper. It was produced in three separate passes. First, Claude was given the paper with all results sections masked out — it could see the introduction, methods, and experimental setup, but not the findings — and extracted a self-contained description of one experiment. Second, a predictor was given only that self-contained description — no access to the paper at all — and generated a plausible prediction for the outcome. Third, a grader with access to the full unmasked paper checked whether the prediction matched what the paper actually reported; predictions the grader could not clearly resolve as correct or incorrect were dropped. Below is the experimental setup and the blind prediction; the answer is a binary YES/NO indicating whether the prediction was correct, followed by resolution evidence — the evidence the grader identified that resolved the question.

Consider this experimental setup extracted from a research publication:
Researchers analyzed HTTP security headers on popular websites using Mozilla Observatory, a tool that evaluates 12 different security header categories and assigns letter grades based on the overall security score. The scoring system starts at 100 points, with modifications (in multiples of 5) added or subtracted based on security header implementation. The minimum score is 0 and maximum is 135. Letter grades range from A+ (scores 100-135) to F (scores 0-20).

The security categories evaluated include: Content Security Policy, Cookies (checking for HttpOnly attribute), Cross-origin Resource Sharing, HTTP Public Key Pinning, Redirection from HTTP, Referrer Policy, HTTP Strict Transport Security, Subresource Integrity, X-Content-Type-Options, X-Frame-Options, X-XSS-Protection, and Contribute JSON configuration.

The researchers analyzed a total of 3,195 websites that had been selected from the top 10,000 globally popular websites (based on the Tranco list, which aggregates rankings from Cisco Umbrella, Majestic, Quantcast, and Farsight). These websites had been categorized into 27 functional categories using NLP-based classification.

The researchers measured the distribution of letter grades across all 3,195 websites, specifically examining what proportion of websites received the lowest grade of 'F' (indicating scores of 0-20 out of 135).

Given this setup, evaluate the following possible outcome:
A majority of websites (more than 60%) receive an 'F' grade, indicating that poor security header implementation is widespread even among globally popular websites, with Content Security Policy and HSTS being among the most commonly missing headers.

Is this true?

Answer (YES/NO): NO